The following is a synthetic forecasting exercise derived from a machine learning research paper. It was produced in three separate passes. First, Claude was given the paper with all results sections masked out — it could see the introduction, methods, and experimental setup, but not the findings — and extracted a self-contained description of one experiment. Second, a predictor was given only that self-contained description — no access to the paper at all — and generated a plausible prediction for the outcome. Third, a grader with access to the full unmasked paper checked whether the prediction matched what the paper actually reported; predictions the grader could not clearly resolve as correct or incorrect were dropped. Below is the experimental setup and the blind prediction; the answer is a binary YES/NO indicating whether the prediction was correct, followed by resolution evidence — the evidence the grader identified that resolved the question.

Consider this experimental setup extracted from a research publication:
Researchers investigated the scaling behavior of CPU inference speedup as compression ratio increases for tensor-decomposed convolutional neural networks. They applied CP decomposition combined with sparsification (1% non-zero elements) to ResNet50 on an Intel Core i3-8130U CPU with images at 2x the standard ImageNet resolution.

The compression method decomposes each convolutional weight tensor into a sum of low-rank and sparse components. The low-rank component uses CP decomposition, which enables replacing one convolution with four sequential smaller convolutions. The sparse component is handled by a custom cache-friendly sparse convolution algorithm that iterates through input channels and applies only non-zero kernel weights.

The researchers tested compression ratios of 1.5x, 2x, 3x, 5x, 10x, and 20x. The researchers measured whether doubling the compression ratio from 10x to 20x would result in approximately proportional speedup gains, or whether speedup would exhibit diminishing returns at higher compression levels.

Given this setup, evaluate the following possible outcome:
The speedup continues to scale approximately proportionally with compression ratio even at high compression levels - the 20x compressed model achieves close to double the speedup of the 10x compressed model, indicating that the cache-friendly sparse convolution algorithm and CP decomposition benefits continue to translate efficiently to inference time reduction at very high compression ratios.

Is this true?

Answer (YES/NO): NO